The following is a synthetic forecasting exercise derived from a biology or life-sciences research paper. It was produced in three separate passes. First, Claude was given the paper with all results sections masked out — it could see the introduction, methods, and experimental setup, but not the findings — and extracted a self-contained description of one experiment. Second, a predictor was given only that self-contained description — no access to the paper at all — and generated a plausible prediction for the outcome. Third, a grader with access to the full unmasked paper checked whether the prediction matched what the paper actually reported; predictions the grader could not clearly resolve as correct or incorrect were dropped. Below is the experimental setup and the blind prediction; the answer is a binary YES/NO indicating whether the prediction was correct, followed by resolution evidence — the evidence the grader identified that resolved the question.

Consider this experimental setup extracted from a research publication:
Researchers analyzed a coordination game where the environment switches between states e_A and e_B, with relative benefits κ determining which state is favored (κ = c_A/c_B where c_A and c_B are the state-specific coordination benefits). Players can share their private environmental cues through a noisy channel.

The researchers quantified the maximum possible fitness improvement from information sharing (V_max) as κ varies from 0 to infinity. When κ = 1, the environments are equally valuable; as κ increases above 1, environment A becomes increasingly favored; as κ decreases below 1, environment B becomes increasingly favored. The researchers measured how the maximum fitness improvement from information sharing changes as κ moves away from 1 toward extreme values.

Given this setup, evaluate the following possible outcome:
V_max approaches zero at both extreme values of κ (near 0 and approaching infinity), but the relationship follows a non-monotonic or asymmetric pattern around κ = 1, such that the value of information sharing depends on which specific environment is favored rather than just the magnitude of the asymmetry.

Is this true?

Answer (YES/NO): NO